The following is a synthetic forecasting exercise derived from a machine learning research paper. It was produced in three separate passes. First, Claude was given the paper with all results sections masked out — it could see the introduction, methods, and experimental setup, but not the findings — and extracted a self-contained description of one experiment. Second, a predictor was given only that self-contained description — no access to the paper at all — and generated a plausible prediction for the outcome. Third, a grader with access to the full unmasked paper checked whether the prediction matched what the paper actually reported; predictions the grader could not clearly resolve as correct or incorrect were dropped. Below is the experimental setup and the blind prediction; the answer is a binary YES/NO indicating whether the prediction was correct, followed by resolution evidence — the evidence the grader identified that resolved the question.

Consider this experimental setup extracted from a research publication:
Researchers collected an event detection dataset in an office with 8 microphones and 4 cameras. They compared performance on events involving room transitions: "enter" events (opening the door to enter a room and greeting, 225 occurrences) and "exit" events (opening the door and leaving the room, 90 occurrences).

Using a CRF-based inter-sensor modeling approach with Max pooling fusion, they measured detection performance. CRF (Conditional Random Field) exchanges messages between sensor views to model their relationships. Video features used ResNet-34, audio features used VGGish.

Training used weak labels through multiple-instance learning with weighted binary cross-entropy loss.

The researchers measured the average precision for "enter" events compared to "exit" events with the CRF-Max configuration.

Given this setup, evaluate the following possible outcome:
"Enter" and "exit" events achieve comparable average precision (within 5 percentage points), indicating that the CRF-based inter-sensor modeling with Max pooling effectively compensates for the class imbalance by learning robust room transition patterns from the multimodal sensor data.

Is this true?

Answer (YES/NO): NO